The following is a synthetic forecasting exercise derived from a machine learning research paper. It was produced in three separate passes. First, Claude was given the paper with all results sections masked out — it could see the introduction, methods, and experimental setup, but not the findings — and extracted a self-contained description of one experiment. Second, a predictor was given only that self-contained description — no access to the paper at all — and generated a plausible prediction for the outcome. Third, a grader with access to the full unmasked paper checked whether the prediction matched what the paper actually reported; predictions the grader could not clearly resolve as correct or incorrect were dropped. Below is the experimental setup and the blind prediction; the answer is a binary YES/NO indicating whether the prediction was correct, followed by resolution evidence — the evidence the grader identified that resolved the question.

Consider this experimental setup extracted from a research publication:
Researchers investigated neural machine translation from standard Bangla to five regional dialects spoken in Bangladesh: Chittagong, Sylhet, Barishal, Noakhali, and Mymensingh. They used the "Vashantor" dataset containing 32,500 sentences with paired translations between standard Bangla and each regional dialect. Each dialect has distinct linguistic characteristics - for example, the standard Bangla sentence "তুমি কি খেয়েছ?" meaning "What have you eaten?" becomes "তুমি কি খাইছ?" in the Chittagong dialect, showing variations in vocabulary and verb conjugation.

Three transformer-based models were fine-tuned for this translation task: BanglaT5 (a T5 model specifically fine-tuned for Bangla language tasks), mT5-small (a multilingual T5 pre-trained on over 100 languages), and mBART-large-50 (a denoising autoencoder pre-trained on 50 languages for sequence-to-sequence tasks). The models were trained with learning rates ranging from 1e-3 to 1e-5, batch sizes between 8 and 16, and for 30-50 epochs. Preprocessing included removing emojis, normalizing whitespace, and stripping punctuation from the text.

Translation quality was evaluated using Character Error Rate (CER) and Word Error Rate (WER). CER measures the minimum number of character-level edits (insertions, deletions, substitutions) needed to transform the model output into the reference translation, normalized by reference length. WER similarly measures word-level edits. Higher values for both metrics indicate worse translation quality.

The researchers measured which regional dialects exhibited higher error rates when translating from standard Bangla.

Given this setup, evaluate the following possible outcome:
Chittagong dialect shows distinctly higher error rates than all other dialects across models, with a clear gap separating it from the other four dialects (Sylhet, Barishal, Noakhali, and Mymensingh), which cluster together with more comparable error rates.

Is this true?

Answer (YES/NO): NO